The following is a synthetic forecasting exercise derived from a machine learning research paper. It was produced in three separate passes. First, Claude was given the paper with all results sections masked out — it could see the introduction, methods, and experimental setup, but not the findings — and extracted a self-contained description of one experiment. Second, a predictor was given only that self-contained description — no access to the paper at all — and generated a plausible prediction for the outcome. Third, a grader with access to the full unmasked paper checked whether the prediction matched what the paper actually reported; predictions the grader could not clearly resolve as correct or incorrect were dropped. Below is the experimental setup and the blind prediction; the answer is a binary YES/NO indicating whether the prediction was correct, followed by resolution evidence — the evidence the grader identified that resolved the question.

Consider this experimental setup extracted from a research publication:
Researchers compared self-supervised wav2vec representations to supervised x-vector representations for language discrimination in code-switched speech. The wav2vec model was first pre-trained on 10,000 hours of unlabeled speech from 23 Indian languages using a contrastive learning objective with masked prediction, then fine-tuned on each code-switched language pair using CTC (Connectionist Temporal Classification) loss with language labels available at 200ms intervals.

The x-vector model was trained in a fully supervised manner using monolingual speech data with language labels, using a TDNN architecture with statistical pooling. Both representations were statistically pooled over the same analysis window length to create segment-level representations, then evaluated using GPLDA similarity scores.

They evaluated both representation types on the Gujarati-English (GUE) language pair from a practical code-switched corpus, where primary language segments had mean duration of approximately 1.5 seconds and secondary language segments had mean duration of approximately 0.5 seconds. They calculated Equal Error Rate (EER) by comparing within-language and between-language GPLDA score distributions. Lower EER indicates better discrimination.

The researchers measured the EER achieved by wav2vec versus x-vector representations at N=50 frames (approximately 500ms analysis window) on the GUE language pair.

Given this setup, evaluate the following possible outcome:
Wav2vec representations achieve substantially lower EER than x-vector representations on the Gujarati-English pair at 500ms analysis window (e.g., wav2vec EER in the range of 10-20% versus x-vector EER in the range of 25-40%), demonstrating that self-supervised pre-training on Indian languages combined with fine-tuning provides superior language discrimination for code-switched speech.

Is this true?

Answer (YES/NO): YES